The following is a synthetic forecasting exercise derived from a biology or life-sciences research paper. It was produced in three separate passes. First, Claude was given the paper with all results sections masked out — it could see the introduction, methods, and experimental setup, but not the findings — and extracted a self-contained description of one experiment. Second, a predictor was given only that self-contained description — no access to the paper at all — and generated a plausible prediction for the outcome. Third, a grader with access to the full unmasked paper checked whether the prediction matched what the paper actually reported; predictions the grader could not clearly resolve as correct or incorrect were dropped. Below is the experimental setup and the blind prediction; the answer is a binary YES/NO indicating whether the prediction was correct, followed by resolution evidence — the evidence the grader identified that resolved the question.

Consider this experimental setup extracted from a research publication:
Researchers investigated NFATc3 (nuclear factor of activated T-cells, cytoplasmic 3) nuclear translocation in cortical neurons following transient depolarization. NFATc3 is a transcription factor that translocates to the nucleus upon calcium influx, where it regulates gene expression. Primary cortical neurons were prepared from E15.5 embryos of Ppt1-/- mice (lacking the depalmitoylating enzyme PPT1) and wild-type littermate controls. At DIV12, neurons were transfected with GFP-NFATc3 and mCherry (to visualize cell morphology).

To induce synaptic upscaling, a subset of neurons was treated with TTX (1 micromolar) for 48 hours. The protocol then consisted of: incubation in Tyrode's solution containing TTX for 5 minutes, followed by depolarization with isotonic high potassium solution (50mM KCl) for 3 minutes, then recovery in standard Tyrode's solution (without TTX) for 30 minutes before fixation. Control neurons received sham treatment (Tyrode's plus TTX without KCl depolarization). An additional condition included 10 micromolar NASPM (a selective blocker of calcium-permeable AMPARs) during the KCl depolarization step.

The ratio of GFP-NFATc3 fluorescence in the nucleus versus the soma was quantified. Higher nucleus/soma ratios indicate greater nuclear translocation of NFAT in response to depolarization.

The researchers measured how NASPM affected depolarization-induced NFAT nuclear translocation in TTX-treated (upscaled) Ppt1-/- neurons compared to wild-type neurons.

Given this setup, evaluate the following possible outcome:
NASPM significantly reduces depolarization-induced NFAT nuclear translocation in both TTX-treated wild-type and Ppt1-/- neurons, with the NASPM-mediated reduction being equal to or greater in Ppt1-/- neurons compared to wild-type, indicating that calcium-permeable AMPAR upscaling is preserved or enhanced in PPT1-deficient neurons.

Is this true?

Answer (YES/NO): NO